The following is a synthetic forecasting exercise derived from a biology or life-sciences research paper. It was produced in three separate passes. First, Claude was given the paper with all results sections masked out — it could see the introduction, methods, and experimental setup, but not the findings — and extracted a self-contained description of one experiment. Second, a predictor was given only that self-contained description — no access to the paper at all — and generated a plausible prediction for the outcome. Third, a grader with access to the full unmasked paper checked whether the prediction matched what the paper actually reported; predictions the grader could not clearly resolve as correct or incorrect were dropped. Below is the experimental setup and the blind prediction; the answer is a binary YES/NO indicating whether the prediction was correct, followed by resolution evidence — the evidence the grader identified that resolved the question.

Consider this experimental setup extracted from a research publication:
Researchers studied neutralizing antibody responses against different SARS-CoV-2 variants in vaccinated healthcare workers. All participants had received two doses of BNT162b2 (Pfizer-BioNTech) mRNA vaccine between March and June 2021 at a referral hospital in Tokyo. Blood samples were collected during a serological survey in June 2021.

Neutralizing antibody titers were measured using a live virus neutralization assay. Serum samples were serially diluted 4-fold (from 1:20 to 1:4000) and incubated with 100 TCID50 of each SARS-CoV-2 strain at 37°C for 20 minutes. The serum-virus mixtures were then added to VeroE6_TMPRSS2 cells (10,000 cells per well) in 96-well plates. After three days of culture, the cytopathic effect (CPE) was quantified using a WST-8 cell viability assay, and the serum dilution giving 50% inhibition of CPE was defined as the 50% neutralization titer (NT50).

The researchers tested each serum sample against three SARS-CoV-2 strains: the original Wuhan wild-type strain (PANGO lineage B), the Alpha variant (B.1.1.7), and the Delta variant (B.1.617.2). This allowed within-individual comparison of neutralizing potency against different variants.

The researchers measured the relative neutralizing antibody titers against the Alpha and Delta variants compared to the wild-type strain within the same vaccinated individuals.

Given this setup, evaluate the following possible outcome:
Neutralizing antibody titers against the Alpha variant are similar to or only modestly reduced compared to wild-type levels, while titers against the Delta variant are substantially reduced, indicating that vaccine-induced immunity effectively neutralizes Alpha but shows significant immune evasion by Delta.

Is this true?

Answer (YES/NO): NO